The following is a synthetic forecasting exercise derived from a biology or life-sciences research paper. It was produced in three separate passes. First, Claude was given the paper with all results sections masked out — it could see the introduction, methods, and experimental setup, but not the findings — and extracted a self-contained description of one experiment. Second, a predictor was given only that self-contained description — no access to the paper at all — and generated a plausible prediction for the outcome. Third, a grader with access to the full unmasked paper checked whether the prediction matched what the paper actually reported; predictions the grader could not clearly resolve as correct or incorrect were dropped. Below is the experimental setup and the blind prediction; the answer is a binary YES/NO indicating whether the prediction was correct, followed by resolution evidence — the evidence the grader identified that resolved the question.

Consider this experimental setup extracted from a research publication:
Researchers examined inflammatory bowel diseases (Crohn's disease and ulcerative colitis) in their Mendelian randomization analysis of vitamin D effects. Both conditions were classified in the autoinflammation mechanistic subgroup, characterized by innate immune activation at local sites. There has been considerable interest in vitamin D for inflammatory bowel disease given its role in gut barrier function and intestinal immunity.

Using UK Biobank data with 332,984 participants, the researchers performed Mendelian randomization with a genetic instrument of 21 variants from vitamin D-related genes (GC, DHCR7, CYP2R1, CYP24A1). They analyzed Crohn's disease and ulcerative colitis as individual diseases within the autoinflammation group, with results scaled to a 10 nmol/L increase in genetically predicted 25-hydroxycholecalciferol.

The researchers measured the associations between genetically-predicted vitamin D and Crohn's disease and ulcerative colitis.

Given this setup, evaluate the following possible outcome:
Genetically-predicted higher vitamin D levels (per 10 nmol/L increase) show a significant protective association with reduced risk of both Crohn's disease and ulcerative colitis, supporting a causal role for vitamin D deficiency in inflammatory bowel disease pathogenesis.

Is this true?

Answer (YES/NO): NO